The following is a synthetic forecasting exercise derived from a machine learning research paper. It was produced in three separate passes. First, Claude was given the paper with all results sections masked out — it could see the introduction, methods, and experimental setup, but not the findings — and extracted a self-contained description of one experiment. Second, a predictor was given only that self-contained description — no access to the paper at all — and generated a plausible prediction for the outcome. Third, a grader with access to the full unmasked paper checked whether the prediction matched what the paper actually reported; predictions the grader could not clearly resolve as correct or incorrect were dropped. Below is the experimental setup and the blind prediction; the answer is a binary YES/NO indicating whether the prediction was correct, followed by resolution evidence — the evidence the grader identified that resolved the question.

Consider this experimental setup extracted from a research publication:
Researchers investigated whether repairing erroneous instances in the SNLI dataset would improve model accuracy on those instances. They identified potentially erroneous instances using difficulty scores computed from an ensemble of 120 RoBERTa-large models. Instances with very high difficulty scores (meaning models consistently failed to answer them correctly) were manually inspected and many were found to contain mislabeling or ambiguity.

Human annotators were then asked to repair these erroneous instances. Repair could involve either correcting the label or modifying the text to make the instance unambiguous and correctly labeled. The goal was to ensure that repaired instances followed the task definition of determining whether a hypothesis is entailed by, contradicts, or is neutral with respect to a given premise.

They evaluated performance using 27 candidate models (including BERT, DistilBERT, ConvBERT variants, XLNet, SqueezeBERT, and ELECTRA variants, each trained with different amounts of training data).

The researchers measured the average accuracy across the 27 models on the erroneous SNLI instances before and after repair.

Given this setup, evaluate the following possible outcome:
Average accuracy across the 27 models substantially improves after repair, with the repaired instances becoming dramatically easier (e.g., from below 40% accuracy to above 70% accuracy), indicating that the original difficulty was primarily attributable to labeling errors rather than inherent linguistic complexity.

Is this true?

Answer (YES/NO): NO